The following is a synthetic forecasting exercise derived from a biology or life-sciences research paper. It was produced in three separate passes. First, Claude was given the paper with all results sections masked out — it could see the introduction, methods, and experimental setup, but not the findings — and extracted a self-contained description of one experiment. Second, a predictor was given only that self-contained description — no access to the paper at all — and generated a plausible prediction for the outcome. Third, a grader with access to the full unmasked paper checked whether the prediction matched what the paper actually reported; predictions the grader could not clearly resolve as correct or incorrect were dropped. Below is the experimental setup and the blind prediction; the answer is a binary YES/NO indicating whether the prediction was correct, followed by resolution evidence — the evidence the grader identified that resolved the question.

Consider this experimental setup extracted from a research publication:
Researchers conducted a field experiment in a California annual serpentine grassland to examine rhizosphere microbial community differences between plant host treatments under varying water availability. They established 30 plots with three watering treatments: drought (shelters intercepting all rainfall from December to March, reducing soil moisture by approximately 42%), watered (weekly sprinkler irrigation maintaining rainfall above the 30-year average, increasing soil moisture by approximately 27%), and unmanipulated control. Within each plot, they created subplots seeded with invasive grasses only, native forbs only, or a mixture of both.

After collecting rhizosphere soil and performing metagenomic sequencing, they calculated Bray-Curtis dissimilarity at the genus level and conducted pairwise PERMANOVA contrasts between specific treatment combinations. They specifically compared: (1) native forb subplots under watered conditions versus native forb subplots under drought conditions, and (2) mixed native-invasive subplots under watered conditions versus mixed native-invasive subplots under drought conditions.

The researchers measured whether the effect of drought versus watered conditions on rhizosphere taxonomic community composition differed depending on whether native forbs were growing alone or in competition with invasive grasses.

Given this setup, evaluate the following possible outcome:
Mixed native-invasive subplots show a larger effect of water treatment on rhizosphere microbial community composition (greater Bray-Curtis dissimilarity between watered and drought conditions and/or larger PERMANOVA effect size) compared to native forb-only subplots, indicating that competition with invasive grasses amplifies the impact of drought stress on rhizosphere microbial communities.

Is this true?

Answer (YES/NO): NO